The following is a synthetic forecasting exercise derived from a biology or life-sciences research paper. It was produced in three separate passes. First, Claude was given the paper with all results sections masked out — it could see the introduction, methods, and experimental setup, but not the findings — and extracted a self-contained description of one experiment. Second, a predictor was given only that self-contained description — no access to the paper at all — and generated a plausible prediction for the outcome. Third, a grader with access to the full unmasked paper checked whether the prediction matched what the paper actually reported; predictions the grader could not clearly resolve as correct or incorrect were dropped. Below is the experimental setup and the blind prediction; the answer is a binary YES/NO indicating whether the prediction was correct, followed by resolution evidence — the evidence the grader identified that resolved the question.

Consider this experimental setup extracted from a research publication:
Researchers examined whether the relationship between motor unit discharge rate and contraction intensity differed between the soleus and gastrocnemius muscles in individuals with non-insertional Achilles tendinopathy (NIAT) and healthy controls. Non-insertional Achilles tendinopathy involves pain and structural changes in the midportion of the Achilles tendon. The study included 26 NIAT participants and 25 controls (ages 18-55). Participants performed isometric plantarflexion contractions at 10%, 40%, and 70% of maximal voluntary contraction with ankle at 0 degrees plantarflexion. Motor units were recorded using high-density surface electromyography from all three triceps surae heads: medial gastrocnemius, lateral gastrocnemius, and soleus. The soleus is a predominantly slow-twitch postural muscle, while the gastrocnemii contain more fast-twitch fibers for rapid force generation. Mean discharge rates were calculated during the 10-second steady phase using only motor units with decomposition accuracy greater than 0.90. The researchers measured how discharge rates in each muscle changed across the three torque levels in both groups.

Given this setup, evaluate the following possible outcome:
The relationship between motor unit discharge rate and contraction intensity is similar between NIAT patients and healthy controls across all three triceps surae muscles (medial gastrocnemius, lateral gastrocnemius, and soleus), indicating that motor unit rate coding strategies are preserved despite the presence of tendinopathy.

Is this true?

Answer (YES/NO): NO